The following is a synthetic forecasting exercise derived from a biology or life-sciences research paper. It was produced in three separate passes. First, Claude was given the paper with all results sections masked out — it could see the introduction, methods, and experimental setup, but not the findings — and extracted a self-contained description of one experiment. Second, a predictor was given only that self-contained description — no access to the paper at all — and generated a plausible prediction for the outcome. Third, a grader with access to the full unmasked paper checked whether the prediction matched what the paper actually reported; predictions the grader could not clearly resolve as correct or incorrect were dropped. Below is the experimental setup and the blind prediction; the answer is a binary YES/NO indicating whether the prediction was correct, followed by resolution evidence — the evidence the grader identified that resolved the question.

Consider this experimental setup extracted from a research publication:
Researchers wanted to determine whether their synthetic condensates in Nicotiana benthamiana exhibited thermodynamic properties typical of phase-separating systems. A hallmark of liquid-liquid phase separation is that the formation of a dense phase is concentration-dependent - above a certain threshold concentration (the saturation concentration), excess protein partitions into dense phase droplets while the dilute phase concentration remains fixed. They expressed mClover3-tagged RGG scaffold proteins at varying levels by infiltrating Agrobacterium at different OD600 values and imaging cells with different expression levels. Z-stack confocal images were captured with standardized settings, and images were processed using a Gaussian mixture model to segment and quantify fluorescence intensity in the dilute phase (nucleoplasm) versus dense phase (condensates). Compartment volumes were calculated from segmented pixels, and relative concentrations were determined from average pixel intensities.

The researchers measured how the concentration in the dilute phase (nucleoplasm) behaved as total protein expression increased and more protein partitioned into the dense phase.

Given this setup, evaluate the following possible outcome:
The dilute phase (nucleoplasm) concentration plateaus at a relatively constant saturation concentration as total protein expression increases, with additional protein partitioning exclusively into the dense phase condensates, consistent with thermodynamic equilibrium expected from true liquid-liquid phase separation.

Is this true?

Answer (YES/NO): NO